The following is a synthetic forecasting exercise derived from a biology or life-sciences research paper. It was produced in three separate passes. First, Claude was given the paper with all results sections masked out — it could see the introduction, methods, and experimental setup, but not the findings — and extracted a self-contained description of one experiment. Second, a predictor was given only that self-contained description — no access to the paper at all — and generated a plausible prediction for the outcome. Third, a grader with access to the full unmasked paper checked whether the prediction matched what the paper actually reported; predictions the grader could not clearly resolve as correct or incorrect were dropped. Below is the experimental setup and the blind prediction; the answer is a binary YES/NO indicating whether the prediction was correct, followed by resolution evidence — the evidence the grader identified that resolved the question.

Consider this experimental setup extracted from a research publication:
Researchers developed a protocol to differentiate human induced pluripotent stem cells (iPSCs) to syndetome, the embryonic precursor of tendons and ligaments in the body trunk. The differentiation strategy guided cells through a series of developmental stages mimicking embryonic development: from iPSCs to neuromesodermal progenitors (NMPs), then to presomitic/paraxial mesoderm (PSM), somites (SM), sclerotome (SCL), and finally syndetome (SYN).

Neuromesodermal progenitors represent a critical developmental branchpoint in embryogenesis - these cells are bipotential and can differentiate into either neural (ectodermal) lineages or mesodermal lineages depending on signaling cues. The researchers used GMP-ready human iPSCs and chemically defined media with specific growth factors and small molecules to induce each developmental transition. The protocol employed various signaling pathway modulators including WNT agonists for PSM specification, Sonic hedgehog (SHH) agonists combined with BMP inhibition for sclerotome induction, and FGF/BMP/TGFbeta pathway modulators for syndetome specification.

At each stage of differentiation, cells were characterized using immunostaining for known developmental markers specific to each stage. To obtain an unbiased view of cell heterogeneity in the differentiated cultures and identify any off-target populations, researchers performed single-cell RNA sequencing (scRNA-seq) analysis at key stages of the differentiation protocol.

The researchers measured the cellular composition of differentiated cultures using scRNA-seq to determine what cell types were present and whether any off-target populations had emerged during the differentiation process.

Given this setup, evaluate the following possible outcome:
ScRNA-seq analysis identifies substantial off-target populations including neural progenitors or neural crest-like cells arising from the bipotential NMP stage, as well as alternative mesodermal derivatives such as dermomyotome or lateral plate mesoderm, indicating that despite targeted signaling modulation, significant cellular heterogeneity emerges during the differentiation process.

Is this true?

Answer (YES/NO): NO